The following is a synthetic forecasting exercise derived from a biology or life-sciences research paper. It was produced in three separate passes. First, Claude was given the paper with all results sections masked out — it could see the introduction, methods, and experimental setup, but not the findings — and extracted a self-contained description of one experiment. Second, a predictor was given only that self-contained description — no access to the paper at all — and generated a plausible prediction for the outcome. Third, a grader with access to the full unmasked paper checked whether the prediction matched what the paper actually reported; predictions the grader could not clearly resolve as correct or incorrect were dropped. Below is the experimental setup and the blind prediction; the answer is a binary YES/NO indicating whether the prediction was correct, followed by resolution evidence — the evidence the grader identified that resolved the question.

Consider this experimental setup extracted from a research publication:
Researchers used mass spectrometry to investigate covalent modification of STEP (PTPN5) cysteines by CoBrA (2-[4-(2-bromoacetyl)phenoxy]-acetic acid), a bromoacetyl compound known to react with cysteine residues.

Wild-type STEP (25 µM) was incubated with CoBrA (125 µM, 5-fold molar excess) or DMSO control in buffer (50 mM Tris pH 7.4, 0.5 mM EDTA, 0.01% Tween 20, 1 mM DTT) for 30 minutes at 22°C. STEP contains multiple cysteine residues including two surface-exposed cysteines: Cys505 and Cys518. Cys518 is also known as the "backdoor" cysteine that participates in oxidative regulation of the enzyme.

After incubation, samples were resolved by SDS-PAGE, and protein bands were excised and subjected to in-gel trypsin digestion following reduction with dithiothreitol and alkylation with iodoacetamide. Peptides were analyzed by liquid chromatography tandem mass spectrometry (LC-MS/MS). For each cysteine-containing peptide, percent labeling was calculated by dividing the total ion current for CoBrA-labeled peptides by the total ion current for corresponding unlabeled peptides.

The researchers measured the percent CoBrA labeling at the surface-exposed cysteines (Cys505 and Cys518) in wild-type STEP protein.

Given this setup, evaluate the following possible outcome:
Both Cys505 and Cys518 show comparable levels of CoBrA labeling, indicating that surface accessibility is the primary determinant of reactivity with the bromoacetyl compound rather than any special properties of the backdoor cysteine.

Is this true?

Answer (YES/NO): NO